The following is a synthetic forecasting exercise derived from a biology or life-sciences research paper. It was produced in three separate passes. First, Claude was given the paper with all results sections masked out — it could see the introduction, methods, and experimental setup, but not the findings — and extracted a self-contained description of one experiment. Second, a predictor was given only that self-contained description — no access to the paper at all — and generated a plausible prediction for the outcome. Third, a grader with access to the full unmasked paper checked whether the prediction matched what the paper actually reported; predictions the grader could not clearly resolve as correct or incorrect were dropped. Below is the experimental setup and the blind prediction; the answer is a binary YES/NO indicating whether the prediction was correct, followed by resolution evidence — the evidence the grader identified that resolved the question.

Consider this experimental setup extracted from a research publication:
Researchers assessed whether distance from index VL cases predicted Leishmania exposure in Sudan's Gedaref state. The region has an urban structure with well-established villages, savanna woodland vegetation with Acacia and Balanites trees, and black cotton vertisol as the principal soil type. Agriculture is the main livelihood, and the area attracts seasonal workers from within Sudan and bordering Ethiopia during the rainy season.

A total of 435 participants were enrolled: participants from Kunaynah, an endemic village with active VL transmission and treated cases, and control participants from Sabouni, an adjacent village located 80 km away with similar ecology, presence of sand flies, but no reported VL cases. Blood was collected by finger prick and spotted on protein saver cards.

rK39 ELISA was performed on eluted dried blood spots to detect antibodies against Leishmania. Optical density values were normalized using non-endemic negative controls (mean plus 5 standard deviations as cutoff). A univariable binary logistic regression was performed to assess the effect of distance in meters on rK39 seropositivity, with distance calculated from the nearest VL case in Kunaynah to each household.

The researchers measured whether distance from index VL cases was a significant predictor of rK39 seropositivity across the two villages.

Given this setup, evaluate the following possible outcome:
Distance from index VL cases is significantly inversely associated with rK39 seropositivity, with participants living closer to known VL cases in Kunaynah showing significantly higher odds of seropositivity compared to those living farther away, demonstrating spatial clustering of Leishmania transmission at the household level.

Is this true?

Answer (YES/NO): YES